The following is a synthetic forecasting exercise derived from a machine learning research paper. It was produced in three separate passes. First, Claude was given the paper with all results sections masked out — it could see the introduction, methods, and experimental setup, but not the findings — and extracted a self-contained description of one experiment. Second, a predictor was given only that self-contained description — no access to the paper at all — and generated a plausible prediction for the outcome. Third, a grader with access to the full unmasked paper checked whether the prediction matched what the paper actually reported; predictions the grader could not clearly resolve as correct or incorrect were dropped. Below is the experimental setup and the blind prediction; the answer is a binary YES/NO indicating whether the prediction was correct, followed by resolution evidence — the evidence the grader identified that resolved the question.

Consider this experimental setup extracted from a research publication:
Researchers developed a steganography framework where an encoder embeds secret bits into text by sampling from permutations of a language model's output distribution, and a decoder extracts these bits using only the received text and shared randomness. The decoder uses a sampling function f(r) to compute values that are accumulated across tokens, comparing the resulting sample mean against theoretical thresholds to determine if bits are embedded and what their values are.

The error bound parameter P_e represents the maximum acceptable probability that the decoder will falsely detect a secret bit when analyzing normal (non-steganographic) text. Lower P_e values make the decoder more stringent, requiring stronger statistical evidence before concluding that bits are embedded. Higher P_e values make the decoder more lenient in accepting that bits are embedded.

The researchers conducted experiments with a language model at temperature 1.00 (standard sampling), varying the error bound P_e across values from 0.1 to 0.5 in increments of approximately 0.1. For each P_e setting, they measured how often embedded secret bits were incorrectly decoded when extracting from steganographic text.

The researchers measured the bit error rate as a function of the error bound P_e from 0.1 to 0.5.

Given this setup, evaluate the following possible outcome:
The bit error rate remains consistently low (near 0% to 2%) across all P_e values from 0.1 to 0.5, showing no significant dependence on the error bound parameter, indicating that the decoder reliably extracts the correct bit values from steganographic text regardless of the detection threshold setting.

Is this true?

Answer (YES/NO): YES